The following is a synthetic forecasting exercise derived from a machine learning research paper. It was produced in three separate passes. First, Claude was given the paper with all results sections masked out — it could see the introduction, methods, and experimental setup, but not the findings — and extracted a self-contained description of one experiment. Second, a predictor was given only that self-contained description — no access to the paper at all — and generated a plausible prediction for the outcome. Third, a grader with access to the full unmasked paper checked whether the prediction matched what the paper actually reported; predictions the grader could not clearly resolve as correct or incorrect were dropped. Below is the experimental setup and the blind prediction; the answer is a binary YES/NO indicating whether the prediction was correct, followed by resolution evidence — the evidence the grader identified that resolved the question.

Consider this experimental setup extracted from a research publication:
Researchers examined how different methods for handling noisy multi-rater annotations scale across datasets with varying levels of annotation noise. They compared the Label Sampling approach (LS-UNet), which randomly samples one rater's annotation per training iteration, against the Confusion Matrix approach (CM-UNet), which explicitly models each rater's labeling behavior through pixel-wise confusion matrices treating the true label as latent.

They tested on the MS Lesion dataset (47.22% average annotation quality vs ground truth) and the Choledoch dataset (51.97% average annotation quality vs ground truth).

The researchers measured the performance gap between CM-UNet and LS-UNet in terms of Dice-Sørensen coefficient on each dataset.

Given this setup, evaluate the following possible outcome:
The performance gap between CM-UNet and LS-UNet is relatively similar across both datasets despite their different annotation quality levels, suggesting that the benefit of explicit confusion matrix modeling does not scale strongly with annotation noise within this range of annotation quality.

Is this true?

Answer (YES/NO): NO